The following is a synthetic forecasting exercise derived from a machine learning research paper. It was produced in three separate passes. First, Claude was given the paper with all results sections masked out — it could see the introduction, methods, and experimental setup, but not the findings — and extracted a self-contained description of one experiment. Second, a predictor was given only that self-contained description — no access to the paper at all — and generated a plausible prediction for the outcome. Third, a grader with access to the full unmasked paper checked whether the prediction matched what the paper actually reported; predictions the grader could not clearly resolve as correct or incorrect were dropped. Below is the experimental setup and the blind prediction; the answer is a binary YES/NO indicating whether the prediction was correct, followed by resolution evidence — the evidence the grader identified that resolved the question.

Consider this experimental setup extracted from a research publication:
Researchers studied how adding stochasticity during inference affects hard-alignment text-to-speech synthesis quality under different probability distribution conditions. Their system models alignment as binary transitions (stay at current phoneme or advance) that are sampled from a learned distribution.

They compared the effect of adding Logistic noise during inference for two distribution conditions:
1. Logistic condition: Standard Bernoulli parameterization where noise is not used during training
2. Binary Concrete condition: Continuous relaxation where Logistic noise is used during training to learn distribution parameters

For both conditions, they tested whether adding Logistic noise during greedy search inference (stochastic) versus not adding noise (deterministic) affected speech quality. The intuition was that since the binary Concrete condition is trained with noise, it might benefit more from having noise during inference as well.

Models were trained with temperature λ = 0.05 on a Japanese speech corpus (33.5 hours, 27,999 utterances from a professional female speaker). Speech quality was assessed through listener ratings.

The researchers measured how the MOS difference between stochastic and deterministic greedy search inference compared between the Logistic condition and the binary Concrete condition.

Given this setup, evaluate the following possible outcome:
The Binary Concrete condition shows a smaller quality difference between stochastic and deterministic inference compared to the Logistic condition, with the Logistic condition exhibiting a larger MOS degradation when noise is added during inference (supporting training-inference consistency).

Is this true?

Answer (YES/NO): YES